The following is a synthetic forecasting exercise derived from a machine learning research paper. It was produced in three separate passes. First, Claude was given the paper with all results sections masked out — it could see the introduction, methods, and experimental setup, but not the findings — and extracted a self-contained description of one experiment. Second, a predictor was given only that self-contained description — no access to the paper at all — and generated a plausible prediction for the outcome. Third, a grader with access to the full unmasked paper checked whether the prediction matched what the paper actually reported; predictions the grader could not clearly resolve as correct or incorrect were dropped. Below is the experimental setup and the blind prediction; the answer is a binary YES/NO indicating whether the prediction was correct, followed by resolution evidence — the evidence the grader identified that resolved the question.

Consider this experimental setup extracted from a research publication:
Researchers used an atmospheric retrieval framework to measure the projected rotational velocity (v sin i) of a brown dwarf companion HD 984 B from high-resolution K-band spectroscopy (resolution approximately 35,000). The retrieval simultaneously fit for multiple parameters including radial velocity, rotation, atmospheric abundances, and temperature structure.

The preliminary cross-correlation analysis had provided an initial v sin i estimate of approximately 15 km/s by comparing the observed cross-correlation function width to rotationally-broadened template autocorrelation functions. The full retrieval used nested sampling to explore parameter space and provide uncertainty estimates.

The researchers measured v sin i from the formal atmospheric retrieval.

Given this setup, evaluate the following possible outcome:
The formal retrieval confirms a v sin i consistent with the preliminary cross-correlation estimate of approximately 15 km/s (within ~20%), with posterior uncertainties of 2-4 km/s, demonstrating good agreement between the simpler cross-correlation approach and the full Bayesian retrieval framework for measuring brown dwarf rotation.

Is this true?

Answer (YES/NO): NO